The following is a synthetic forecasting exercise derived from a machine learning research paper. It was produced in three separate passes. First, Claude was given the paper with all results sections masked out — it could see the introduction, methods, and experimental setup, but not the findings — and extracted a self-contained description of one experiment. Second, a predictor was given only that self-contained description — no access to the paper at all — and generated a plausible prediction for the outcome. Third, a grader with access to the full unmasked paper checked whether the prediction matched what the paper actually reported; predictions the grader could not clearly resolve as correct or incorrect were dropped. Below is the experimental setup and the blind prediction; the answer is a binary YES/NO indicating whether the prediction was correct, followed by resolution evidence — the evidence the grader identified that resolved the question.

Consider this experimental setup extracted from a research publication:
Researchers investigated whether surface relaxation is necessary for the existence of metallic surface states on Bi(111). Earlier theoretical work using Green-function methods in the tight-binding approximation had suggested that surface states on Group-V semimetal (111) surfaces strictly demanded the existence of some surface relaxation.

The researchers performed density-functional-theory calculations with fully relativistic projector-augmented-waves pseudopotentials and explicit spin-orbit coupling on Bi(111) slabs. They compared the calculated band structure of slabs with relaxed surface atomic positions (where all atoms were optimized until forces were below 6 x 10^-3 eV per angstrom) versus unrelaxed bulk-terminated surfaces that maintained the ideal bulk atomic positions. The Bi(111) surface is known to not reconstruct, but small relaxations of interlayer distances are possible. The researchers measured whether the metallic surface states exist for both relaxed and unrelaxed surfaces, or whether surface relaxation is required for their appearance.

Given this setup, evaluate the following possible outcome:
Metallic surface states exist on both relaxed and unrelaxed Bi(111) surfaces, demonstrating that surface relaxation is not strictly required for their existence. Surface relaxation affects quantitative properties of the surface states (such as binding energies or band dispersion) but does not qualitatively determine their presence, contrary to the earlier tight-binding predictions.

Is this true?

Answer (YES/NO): YES